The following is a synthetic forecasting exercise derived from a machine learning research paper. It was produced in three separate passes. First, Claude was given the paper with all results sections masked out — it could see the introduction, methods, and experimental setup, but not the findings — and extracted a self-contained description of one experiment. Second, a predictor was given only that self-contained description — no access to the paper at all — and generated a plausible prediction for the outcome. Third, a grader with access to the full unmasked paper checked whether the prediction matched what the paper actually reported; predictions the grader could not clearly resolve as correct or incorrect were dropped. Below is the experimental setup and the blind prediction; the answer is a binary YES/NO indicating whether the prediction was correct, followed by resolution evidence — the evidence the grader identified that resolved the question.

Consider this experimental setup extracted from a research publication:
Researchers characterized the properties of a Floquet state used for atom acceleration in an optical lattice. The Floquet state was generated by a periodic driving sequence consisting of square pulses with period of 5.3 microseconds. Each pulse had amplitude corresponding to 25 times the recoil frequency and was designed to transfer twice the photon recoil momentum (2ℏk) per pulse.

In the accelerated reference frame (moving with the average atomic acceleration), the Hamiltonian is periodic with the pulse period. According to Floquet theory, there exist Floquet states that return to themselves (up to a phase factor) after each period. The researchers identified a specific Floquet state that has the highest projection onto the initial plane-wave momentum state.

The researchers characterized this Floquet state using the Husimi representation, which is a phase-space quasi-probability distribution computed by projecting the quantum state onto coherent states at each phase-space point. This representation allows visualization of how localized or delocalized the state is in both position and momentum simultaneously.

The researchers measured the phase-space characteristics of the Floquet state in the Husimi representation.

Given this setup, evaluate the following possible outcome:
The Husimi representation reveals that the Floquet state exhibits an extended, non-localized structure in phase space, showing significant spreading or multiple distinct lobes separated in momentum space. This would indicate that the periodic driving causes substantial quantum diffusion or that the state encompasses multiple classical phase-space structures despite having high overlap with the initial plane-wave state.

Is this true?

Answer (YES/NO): NO